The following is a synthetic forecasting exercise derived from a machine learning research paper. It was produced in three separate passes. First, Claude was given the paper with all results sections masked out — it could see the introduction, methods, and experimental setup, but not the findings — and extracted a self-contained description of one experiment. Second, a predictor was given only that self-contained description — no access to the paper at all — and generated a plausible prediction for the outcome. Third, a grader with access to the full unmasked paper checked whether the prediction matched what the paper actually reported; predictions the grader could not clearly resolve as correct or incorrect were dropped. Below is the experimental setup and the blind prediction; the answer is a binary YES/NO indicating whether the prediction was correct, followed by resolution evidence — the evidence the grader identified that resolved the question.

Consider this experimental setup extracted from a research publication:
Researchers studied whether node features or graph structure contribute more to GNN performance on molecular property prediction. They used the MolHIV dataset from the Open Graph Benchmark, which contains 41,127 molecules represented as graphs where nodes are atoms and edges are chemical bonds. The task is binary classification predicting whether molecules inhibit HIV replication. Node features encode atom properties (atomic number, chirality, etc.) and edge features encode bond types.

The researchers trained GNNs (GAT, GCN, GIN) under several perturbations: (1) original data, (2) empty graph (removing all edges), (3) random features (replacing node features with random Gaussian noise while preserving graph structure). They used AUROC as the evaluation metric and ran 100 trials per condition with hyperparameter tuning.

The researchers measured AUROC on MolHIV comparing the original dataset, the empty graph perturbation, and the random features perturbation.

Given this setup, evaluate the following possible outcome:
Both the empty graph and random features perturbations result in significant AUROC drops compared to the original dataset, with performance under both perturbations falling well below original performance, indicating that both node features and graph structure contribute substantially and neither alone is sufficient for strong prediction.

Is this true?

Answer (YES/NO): YES